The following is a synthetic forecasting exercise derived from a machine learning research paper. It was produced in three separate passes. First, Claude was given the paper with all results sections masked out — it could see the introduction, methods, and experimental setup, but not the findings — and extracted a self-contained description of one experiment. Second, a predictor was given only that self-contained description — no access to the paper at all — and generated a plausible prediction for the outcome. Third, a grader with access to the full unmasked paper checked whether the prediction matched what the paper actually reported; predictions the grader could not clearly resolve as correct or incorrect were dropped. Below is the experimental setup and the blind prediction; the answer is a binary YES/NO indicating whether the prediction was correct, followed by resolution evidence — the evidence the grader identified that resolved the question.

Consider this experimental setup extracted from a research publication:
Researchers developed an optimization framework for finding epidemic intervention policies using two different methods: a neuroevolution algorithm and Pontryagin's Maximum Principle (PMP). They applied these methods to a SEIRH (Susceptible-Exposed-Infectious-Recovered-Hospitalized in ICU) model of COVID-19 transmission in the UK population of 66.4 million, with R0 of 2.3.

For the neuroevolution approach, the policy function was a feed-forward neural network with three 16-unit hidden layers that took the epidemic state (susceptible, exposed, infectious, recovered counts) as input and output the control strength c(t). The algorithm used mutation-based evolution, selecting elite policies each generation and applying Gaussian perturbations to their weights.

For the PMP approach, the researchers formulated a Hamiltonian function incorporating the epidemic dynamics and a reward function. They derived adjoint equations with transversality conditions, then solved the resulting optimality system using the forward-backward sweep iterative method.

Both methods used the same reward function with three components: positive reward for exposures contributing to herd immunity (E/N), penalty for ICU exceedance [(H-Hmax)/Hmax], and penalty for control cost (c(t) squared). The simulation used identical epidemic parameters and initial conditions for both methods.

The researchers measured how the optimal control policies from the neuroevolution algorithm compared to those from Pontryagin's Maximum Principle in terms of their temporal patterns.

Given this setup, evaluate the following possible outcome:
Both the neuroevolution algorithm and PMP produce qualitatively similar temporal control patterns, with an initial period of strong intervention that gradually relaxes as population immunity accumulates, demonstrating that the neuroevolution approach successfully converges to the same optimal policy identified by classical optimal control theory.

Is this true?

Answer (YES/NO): YES